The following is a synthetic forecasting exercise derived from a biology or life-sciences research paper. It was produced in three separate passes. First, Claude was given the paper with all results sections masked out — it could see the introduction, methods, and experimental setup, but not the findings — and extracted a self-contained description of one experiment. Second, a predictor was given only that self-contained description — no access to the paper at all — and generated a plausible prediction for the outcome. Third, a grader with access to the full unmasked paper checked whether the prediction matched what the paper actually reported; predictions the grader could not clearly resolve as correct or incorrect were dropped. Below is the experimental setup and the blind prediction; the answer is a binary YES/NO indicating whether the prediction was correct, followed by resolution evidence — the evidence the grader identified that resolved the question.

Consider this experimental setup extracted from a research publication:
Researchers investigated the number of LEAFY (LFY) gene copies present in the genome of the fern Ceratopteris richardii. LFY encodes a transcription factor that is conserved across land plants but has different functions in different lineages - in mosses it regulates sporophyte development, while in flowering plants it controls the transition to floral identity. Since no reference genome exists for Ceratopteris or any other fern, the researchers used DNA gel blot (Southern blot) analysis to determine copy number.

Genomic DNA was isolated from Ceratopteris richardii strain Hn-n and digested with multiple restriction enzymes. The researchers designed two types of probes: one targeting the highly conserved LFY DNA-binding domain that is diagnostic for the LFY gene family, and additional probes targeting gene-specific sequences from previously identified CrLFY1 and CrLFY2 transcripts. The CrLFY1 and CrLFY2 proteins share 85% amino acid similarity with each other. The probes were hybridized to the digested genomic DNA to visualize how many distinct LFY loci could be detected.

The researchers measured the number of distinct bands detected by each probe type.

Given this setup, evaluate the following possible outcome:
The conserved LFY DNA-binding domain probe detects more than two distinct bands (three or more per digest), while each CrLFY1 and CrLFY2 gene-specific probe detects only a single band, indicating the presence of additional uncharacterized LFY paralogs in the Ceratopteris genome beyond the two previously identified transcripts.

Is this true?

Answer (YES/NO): NO